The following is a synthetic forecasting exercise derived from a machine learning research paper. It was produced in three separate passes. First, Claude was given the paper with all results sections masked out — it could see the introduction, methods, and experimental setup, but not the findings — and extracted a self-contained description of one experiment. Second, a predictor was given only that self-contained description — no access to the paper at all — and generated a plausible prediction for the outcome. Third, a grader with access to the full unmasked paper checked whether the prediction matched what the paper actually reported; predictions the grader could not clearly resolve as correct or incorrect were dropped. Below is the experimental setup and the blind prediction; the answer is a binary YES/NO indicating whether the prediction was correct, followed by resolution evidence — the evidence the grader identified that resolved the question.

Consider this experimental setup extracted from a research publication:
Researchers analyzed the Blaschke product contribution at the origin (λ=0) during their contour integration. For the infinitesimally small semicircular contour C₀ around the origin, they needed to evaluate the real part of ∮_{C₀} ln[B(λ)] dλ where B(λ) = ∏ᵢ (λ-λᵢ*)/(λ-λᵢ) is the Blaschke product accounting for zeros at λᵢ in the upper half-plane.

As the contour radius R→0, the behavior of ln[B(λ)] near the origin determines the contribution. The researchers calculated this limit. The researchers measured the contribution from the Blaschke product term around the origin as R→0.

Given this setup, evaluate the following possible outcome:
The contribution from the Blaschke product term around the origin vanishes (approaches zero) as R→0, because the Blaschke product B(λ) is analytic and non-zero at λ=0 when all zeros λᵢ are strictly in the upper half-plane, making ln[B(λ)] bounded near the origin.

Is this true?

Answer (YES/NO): YES